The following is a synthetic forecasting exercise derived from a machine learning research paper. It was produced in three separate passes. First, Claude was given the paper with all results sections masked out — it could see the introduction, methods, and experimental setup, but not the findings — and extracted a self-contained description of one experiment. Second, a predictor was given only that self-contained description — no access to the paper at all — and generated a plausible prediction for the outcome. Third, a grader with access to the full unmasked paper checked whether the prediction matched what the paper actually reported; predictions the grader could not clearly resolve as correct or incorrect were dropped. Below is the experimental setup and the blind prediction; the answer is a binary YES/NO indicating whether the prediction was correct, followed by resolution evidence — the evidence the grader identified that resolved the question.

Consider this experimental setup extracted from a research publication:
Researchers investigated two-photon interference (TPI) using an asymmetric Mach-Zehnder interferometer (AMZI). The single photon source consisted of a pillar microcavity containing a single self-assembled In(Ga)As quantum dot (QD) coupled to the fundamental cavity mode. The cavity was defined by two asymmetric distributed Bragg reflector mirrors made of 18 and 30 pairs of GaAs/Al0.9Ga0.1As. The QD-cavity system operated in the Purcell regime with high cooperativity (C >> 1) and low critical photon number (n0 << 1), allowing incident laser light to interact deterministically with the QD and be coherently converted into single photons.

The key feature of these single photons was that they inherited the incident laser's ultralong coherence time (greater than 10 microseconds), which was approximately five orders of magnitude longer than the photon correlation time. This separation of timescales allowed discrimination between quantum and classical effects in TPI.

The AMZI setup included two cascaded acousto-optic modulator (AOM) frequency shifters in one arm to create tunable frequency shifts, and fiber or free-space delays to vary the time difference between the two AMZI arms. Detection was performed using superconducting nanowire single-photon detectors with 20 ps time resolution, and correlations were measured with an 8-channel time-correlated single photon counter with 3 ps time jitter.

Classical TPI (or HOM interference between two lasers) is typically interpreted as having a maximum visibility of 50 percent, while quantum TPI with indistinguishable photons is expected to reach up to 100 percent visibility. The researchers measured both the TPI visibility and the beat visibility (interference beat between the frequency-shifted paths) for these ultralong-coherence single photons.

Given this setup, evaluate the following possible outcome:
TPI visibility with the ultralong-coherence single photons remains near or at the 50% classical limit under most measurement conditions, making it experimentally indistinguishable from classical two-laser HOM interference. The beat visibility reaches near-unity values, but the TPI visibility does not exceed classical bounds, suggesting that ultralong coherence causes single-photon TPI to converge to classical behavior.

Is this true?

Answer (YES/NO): NO